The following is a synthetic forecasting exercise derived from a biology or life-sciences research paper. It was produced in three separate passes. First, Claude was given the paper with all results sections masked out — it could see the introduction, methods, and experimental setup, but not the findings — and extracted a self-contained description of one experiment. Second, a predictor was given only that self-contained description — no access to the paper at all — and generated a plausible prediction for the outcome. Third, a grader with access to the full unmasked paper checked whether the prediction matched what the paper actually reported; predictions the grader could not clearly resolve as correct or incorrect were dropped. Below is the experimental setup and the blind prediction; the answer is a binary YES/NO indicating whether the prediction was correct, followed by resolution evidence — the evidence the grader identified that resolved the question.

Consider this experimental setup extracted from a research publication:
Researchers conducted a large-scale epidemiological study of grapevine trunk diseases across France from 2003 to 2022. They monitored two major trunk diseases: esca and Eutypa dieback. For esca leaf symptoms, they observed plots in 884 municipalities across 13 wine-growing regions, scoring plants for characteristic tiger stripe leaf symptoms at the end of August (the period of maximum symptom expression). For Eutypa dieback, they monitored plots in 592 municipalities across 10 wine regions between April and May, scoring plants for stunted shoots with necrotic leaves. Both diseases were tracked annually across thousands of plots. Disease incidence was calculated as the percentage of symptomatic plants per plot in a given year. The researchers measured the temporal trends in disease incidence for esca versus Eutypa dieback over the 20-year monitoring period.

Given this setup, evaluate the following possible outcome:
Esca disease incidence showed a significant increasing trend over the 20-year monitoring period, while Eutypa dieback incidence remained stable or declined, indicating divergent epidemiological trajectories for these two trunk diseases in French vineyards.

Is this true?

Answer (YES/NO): NO